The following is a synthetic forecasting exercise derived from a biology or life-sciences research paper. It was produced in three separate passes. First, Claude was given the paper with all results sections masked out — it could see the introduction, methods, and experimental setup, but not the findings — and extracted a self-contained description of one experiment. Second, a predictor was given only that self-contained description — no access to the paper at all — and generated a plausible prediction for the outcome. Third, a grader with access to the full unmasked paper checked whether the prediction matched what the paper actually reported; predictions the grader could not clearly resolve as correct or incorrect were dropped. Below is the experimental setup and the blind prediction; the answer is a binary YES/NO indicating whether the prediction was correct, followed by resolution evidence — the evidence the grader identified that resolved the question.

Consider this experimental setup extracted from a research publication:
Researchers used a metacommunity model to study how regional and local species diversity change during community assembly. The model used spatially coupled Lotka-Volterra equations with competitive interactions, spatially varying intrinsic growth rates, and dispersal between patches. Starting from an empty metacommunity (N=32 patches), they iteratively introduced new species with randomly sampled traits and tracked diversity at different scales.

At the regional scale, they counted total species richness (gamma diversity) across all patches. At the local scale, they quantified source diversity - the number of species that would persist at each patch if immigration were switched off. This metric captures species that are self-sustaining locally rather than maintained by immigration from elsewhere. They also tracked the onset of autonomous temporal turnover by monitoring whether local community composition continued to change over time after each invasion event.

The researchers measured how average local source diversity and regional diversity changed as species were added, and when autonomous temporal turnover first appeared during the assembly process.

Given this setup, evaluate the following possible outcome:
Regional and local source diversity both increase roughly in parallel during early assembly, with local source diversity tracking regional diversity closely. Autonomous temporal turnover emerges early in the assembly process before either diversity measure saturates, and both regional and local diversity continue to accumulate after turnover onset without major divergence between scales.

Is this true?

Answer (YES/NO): NO